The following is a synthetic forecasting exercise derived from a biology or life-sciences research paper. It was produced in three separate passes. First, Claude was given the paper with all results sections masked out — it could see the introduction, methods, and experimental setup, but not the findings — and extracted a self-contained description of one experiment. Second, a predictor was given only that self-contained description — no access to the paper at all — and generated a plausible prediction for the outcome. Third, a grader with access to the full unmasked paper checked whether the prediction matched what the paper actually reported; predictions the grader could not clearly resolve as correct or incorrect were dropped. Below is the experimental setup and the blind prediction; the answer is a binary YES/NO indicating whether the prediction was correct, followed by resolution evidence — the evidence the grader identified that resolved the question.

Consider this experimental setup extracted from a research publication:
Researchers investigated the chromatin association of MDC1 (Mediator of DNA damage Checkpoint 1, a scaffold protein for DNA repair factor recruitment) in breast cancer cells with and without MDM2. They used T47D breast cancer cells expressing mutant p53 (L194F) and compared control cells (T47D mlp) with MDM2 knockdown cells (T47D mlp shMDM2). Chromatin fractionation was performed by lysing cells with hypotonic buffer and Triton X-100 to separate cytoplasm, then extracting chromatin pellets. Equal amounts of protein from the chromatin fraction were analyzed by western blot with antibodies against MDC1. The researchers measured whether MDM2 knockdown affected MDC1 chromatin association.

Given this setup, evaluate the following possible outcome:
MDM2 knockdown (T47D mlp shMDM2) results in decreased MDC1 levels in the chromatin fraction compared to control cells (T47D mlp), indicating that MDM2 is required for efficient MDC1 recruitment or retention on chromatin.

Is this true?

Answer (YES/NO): YES